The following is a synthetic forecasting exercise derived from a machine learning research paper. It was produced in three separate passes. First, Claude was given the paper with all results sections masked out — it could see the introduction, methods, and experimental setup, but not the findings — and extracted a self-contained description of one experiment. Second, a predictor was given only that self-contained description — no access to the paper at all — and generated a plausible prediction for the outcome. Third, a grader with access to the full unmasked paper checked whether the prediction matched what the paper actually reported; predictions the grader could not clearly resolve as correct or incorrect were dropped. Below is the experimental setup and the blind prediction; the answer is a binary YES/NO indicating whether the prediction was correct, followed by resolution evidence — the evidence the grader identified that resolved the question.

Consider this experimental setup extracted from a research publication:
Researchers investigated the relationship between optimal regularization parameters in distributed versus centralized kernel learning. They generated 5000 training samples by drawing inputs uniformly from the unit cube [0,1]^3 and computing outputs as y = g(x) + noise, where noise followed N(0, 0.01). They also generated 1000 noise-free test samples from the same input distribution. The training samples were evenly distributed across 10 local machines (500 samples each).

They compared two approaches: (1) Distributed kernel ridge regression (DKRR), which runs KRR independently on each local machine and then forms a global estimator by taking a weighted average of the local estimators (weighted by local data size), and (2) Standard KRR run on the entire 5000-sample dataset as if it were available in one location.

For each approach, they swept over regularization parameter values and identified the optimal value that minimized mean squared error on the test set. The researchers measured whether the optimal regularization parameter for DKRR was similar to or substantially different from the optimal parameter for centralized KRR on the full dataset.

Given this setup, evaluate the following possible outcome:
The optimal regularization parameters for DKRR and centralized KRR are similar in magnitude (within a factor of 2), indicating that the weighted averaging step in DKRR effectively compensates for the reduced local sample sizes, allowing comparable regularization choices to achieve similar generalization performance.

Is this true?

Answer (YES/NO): YES